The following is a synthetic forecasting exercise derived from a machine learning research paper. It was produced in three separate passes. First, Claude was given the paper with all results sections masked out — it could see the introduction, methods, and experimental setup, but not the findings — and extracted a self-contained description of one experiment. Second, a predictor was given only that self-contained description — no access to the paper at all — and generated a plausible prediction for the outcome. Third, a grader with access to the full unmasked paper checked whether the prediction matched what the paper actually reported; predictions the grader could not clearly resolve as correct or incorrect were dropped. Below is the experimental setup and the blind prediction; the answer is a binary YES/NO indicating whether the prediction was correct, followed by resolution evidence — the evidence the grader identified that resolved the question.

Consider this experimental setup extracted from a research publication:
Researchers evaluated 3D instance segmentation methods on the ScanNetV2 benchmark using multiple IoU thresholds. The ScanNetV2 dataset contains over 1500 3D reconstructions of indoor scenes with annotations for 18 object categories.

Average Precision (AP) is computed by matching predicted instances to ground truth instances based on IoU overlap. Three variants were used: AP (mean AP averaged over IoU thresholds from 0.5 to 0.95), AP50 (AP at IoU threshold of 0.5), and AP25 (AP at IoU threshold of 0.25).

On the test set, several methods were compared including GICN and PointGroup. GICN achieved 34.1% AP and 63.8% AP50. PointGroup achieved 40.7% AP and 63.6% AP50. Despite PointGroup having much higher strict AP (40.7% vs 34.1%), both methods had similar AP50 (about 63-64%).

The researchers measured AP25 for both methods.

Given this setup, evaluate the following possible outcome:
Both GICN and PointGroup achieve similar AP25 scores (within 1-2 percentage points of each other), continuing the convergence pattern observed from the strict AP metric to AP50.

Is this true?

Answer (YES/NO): YES